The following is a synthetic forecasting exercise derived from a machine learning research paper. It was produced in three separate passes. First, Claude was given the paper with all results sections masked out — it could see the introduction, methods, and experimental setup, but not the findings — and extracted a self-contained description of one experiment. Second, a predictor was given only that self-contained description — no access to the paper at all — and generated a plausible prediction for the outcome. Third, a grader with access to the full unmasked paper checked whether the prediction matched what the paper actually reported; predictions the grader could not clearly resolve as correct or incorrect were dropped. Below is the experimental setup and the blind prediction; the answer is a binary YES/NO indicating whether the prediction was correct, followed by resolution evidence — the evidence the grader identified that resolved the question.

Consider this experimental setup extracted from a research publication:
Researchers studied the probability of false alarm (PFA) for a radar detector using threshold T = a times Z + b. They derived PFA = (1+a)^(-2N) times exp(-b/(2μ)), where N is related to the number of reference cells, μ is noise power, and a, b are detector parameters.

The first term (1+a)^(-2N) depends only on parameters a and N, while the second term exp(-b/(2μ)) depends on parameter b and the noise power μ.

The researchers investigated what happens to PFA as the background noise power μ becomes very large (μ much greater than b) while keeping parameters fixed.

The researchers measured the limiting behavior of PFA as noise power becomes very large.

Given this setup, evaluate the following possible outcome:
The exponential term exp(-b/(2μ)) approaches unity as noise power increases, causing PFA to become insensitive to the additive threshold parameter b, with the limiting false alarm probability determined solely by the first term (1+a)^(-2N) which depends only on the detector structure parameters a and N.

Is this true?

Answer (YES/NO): YES